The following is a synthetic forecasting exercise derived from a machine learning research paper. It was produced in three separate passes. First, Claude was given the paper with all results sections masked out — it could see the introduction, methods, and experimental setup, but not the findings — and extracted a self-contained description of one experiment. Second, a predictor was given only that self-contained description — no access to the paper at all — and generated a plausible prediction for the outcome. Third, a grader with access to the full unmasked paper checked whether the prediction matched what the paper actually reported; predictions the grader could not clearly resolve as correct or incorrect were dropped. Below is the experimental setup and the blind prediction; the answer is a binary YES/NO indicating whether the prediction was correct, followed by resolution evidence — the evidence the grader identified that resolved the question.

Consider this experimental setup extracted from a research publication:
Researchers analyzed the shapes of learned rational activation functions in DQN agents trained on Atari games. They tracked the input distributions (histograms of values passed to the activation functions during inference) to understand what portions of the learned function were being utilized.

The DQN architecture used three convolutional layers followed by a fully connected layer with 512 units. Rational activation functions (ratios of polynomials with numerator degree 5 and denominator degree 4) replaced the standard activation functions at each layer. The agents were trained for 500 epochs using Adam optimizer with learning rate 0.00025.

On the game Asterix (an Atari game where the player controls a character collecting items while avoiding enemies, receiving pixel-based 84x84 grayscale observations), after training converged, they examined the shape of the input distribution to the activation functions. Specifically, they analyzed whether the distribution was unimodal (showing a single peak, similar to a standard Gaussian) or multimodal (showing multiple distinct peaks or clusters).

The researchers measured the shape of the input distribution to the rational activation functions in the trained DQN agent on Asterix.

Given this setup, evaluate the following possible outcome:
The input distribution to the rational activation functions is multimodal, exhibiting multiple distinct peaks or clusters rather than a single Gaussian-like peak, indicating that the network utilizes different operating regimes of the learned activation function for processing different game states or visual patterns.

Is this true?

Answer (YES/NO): YES